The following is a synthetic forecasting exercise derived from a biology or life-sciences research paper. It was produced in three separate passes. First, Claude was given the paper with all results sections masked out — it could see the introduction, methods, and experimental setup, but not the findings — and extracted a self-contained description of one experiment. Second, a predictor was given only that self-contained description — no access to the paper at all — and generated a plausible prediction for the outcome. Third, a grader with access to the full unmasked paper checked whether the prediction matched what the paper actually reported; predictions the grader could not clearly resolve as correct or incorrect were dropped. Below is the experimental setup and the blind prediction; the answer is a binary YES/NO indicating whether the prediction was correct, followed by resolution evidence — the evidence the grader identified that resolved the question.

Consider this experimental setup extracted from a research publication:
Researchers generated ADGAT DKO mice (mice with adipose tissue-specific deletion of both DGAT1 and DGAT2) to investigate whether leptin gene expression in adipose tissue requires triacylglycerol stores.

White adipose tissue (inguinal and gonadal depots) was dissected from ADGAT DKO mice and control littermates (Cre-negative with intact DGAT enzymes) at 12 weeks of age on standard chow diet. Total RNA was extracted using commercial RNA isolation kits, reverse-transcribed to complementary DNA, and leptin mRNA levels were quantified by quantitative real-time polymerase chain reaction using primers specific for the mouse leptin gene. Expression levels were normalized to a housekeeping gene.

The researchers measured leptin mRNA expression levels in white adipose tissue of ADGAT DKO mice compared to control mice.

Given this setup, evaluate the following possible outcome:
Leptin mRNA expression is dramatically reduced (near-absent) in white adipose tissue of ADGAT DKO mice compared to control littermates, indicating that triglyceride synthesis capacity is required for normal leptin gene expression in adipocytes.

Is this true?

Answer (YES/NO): NO